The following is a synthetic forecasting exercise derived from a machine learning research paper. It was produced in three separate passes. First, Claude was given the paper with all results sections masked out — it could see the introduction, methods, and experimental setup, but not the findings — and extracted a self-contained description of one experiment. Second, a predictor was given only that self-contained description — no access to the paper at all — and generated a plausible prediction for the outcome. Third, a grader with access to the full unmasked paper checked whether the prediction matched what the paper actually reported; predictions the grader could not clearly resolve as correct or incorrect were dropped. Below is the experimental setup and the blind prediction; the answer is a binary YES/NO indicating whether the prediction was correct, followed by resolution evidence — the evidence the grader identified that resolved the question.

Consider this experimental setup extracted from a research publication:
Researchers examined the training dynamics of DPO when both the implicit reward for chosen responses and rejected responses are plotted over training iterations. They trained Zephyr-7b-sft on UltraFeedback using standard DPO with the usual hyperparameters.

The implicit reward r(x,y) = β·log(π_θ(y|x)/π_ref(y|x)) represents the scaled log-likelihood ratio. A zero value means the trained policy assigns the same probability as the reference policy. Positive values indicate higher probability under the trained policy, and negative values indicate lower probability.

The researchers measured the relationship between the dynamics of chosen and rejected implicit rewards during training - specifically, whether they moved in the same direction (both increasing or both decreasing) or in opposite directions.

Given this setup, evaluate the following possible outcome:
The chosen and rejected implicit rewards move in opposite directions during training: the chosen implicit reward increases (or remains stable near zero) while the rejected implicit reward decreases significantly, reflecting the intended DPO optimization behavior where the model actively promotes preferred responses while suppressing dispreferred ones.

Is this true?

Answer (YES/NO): NO